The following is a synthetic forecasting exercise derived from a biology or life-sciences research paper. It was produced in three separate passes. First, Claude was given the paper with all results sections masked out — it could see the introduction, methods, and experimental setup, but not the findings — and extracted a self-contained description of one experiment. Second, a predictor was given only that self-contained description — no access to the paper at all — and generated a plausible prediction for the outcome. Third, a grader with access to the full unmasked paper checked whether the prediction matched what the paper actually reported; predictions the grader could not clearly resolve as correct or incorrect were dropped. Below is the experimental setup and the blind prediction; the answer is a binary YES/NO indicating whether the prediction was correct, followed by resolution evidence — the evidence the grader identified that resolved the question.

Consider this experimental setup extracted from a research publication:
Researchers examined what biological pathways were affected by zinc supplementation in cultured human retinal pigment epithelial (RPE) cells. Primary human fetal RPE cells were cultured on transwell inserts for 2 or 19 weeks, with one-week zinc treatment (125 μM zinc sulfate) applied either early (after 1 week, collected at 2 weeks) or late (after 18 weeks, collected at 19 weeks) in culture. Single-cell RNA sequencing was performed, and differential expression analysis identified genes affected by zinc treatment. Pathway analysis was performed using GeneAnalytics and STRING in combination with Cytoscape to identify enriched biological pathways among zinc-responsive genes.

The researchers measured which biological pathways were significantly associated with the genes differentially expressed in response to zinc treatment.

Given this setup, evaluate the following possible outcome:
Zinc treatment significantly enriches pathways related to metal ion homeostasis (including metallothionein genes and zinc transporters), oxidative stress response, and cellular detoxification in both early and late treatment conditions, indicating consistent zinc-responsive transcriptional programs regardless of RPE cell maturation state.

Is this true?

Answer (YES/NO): NO